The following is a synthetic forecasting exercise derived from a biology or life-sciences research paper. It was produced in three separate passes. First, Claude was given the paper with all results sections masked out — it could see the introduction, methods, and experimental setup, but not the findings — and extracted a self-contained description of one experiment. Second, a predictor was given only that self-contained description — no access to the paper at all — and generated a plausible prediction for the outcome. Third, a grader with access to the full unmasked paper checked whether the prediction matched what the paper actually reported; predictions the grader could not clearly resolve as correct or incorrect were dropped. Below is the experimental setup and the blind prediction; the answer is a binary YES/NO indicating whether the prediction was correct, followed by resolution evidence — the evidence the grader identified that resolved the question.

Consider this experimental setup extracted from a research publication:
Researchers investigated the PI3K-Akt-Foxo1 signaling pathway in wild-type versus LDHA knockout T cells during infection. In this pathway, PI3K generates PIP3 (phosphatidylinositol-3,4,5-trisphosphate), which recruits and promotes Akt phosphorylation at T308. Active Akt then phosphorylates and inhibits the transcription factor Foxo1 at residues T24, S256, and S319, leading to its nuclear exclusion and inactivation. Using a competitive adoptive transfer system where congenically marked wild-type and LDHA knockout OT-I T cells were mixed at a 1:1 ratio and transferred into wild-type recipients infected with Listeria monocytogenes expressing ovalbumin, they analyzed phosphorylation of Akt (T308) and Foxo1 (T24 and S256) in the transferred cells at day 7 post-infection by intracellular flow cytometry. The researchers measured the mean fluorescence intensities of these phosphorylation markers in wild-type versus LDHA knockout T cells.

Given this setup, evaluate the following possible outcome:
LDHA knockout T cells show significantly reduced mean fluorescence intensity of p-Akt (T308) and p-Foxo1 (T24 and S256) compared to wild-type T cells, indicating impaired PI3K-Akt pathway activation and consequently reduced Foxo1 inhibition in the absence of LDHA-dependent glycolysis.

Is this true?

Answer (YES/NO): YES